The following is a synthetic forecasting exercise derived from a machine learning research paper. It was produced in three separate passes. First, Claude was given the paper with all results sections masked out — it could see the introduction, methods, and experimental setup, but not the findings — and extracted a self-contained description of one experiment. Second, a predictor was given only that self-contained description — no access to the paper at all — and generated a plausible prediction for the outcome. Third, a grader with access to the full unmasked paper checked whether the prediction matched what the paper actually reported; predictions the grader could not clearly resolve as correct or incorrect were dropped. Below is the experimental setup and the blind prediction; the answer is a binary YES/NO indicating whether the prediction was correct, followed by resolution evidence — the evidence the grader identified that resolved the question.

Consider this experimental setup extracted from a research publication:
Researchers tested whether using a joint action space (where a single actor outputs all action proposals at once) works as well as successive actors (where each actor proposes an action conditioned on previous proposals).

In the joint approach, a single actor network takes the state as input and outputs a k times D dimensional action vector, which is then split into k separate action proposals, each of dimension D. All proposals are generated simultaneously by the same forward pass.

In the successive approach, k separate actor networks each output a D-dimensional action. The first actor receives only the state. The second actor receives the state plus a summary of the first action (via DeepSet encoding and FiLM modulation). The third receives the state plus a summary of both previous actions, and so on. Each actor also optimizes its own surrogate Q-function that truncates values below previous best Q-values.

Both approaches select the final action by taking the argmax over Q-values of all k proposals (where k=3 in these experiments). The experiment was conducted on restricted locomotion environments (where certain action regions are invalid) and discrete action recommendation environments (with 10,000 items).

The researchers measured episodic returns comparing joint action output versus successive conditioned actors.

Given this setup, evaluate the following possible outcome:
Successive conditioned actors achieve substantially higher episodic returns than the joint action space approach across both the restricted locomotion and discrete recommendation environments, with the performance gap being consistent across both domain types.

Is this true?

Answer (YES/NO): NO